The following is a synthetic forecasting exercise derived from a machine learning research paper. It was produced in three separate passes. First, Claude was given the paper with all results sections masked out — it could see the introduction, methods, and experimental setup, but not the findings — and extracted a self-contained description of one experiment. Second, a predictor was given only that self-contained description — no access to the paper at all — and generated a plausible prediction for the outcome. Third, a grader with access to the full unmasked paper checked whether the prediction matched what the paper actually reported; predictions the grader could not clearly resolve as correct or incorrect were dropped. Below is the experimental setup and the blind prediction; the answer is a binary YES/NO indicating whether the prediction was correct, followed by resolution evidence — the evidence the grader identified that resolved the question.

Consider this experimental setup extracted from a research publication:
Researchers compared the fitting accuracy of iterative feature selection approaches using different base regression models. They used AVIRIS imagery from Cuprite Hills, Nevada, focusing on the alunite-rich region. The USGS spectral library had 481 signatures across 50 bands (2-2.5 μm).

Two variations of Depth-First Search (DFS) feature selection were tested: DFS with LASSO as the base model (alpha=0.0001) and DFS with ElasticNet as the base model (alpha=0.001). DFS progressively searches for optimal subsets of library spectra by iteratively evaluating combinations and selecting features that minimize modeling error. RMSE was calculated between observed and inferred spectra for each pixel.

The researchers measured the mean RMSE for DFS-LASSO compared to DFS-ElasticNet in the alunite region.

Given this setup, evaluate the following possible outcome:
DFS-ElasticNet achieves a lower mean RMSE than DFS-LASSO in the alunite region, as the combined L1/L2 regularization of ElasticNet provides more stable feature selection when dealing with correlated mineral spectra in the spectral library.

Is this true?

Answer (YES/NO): YES